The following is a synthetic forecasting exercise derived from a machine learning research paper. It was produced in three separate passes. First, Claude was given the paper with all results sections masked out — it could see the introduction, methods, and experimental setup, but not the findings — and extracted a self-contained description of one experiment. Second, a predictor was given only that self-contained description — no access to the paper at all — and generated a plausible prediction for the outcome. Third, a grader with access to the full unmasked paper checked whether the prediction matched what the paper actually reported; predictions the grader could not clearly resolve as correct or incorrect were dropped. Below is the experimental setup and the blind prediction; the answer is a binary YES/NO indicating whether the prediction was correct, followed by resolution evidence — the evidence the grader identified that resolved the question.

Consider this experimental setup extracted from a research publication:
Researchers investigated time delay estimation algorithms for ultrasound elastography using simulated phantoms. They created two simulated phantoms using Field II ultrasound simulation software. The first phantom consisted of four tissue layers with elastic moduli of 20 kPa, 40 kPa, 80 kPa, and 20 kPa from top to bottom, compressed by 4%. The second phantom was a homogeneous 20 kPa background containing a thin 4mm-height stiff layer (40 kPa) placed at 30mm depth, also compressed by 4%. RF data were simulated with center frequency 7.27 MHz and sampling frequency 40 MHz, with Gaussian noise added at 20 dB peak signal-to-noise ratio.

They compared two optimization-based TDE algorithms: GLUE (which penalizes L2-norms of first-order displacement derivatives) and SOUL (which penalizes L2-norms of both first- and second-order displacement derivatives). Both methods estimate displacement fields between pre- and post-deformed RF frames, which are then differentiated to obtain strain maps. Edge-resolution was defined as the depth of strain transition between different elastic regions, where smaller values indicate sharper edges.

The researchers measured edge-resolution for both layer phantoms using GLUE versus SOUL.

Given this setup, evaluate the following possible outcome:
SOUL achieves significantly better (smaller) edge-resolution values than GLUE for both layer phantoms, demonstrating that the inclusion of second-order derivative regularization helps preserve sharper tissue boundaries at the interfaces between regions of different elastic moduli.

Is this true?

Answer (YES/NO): NO